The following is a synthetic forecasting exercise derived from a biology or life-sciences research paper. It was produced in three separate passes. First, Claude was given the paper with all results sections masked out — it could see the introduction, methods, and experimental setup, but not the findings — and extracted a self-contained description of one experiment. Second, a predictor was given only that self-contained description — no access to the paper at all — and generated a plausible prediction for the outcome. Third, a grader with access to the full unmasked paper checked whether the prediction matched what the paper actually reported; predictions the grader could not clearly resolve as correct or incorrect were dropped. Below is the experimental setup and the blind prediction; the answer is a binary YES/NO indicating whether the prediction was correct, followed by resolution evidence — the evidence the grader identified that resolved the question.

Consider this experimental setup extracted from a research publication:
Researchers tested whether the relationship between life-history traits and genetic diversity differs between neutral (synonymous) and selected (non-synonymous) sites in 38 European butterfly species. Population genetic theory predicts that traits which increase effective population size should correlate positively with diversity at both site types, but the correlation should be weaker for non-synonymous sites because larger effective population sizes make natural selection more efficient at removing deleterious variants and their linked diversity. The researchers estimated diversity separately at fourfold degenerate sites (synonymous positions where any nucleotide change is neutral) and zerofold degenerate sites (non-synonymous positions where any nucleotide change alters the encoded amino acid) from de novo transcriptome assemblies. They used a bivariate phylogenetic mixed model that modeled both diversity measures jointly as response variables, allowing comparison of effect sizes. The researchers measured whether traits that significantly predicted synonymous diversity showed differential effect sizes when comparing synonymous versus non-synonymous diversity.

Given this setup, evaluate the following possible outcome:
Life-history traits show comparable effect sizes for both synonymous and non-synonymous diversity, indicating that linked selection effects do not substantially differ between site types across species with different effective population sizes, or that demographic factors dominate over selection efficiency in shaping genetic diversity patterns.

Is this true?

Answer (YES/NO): NO